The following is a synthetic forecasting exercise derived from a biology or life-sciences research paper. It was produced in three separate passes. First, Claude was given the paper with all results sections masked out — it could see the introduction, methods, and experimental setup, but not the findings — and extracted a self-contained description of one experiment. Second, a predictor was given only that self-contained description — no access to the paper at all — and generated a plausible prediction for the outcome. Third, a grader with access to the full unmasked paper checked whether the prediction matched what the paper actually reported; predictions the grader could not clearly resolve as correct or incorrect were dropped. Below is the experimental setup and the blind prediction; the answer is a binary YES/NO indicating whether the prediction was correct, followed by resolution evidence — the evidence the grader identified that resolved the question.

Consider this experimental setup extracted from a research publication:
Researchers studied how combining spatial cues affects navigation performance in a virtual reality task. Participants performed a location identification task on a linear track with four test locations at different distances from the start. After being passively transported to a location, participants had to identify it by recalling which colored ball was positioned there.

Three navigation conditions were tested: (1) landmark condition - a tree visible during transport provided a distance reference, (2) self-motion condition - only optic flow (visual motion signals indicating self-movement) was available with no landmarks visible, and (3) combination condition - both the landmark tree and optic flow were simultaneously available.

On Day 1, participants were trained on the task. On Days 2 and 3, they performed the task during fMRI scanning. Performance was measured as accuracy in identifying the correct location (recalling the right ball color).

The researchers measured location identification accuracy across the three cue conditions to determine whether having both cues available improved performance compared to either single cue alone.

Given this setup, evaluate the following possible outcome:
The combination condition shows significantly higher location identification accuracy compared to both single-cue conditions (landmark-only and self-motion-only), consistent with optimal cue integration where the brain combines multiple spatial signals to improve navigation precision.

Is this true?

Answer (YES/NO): YES